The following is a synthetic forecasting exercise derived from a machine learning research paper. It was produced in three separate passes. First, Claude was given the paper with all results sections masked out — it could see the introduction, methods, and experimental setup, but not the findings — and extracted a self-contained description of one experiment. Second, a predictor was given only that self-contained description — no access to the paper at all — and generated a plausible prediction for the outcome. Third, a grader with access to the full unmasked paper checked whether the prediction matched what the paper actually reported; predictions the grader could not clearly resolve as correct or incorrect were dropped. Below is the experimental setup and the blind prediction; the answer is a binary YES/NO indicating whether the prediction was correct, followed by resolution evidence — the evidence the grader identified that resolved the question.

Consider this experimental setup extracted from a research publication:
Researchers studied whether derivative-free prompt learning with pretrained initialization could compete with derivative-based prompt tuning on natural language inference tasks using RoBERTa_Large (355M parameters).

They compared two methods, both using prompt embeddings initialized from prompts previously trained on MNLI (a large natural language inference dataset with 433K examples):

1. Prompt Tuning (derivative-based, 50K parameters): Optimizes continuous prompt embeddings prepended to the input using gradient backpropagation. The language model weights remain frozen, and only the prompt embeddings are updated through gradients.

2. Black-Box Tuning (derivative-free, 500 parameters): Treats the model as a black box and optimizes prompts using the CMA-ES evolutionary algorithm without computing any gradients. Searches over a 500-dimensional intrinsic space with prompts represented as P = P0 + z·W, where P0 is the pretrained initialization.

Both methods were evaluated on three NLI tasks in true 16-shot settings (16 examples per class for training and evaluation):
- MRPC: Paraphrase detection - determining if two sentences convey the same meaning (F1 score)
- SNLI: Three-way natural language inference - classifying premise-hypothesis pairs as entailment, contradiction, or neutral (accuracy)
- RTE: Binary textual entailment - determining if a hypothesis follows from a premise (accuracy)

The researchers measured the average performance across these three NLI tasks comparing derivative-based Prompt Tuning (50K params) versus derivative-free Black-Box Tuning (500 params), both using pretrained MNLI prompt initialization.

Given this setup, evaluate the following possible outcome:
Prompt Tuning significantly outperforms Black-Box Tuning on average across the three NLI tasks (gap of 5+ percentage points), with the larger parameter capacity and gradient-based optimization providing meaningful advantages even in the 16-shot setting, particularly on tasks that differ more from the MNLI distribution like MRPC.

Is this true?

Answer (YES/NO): NO